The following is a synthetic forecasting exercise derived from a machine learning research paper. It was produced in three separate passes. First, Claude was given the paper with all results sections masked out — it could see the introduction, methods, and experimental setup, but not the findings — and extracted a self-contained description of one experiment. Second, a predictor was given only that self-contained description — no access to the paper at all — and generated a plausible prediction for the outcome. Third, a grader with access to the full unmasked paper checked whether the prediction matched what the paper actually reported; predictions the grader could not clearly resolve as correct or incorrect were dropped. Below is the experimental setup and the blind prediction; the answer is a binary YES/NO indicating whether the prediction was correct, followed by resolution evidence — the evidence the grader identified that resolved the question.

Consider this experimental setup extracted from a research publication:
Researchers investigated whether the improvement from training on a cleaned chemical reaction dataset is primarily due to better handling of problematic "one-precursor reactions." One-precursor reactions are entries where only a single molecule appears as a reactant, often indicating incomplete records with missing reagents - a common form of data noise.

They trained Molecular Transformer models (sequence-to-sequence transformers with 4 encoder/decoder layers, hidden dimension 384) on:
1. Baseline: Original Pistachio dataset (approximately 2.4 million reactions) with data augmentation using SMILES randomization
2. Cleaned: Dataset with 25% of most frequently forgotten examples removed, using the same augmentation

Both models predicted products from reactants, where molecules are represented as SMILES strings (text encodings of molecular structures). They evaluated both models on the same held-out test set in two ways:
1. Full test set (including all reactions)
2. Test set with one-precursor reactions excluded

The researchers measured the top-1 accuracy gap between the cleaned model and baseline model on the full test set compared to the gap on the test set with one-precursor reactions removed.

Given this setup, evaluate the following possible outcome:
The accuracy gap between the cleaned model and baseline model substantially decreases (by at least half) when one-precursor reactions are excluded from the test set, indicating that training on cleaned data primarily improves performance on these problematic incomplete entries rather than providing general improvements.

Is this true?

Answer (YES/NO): NO